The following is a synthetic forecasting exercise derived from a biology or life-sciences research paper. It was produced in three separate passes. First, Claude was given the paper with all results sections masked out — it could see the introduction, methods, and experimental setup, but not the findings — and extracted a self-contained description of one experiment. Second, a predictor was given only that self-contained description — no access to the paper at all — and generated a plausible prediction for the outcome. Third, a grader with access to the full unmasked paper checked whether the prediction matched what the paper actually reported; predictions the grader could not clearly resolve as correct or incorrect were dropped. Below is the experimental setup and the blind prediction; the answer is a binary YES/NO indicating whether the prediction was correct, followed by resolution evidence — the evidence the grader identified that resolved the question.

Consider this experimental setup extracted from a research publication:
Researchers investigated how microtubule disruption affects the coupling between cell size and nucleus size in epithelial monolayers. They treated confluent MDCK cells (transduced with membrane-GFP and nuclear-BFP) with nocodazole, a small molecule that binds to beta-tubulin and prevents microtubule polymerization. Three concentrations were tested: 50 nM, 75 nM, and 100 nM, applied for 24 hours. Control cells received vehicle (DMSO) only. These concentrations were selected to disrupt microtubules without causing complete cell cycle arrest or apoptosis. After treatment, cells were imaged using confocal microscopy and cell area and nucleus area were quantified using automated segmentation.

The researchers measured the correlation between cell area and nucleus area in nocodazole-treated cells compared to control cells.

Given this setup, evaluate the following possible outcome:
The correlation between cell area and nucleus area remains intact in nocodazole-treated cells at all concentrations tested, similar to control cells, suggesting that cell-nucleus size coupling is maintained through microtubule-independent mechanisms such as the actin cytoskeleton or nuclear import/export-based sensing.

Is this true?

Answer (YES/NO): YES